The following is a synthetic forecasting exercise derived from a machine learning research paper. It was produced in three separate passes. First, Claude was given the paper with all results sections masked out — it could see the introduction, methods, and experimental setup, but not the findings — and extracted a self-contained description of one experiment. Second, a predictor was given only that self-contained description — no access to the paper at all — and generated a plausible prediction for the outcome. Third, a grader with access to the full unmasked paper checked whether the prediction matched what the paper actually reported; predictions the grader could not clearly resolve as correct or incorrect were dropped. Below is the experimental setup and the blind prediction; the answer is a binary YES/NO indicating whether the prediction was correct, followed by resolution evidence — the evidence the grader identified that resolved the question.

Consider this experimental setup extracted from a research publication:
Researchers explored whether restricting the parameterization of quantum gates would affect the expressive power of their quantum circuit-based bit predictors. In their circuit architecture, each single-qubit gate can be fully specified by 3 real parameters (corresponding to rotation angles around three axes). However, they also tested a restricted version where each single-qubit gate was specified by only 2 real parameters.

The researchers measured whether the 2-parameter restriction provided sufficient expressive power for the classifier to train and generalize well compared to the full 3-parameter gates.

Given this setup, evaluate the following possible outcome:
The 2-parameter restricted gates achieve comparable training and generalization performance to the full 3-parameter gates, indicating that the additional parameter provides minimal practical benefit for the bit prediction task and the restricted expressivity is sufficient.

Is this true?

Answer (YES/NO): YES